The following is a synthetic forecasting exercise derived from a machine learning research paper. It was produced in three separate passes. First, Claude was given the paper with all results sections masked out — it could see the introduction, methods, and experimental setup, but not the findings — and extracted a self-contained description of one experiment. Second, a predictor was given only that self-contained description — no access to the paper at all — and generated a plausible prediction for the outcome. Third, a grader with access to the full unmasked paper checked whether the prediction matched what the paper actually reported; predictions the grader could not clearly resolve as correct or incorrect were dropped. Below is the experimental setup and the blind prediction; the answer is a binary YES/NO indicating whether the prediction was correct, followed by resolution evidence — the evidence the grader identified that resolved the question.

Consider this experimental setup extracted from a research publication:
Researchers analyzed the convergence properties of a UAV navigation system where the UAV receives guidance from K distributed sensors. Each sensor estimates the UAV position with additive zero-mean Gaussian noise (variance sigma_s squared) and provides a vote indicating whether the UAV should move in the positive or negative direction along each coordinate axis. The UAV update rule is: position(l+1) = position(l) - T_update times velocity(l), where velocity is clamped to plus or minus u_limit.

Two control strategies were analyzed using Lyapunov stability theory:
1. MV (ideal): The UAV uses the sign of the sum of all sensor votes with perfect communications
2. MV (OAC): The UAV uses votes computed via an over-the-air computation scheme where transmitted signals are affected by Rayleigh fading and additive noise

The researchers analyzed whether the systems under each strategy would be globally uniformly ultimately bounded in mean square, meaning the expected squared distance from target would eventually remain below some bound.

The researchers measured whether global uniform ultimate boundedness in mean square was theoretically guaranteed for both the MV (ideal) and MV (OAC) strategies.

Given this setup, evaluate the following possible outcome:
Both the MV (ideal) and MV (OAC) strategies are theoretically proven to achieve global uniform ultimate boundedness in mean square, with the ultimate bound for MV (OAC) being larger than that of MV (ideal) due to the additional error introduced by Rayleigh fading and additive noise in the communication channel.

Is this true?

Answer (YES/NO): NO